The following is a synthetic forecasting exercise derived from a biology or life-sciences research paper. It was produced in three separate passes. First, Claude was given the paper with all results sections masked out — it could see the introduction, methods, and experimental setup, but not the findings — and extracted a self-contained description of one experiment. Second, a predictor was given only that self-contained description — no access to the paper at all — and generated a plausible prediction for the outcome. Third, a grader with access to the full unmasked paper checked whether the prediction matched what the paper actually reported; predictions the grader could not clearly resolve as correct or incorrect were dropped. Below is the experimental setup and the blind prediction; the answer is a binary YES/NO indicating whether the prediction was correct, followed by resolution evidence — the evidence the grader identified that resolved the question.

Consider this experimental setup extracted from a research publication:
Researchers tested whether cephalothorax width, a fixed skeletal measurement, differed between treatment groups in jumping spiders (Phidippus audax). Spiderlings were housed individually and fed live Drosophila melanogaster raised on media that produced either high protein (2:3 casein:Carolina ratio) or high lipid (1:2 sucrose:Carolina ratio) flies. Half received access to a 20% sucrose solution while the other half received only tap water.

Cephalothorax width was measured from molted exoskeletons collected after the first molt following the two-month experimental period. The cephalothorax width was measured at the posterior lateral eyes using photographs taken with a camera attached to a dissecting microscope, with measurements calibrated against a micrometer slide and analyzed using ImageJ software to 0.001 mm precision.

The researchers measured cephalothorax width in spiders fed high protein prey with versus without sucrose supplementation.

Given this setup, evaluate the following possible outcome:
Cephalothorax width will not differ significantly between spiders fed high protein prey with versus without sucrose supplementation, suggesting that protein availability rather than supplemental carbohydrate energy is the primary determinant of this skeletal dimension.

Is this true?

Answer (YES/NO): NO